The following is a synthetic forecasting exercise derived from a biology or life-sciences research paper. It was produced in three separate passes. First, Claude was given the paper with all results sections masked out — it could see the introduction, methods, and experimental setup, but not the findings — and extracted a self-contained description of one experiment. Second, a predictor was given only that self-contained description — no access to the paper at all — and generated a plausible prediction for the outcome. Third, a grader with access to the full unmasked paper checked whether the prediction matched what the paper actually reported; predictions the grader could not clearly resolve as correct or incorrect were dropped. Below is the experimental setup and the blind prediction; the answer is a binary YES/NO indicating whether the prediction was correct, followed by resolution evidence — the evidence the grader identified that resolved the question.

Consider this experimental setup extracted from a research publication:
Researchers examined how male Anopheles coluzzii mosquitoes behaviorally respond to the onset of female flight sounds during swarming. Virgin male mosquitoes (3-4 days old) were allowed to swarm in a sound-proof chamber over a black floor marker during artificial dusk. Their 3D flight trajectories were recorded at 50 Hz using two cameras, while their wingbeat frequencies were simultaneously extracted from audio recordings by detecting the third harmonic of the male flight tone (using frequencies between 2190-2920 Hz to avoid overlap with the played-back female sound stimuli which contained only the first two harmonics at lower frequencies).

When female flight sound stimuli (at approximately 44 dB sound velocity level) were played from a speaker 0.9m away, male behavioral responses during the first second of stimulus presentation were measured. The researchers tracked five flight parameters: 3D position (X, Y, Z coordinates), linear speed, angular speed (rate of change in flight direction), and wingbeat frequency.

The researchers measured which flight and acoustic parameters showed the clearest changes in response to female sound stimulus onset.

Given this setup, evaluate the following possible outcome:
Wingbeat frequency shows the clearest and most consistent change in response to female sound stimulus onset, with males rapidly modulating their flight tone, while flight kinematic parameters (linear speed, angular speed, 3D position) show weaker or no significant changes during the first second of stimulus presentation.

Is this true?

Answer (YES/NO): NO